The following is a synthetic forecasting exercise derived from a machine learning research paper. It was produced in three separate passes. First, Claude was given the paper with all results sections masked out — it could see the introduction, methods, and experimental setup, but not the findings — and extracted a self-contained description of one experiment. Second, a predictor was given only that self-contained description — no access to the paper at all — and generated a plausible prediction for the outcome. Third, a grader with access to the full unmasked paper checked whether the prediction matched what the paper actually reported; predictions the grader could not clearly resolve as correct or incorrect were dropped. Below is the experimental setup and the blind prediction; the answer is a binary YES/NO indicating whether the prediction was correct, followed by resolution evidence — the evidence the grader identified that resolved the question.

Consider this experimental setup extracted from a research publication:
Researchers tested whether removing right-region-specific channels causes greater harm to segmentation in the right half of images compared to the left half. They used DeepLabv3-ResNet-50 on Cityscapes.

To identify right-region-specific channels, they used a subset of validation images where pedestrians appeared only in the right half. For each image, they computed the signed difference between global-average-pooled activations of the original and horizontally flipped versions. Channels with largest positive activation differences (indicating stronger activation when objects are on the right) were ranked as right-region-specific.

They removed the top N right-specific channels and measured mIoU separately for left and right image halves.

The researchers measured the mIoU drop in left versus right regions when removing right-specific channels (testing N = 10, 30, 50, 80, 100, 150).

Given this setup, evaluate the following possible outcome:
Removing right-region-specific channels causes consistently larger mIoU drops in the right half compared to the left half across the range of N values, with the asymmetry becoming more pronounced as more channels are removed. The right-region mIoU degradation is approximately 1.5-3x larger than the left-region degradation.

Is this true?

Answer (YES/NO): NO